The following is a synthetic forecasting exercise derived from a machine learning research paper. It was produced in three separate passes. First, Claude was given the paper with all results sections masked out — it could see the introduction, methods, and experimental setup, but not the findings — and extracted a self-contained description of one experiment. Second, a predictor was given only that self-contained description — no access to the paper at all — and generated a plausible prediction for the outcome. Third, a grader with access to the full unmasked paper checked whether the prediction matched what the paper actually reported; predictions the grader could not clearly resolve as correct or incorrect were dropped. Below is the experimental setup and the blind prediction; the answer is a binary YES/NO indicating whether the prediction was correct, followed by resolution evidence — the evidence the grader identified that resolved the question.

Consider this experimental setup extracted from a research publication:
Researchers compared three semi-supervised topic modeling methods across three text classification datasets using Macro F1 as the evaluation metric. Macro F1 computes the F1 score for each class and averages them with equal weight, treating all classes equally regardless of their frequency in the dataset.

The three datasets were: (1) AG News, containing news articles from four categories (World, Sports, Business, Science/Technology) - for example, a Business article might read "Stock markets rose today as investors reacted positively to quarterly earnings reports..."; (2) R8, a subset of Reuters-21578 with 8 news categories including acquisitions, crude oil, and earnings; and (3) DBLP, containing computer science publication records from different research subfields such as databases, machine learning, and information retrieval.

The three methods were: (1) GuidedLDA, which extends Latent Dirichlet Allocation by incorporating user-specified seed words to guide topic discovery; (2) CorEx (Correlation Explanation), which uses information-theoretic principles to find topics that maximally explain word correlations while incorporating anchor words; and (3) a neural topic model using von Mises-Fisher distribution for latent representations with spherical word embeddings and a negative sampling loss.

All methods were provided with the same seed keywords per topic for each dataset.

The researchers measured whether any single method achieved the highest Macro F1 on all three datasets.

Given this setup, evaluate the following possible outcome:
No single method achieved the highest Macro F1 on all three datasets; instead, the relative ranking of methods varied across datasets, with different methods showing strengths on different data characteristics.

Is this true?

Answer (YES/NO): YES